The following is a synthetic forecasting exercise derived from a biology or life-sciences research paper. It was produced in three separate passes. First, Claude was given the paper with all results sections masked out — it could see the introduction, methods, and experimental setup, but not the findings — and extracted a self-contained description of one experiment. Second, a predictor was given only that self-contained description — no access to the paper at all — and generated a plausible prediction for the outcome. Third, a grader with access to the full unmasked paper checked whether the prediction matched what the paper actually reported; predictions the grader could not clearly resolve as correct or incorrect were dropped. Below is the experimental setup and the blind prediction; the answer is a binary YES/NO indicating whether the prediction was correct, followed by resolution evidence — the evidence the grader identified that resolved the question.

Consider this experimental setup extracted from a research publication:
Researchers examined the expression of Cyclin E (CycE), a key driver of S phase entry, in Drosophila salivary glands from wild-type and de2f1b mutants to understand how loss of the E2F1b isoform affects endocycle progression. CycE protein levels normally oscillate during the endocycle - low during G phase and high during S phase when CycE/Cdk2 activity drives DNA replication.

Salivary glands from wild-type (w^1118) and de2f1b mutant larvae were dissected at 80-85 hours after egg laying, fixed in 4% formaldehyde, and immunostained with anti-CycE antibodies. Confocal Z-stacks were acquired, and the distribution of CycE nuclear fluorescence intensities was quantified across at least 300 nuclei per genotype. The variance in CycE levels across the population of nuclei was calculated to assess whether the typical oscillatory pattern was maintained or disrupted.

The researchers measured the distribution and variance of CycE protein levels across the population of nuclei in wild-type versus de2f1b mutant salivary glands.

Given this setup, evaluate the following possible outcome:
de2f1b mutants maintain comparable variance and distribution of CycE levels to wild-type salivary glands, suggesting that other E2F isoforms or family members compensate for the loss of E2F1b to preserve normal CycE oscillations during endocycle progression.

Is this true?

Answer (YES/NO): NO